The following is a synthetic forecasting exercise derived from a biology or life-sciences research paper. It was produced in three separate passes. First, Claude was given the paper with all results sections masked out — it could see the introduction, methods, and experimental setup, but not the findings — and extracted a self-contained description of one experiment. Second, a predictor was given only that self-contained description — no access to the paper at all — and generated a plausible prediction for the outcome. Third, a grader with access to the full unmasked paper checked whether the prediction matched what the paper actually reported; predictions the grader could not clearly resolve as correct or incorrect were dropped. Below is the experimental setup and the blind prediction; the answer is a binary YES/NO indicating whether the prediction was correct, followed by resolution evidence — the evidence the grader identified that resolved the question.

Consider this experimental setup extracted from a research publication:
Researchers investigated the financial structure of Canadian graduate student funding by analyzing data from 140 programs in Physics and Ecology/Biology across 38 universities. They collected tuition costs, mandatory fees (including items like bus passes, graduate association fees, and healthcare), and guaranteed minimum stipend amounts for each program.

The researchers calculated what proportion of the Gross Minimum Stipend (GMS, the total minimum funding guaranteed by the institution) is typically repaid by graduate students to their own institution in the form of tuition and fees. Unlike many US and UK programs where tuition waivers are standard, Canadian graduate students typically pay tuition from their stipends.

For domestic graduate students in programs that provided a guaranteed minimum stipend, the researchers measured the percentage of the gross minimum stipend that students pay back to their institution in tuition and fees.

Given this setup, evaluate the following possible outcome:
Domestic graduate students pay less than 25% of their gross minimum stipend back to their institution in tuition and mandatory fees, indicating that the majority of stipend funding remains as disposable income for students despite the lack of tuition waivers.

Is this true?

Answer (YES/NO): NO